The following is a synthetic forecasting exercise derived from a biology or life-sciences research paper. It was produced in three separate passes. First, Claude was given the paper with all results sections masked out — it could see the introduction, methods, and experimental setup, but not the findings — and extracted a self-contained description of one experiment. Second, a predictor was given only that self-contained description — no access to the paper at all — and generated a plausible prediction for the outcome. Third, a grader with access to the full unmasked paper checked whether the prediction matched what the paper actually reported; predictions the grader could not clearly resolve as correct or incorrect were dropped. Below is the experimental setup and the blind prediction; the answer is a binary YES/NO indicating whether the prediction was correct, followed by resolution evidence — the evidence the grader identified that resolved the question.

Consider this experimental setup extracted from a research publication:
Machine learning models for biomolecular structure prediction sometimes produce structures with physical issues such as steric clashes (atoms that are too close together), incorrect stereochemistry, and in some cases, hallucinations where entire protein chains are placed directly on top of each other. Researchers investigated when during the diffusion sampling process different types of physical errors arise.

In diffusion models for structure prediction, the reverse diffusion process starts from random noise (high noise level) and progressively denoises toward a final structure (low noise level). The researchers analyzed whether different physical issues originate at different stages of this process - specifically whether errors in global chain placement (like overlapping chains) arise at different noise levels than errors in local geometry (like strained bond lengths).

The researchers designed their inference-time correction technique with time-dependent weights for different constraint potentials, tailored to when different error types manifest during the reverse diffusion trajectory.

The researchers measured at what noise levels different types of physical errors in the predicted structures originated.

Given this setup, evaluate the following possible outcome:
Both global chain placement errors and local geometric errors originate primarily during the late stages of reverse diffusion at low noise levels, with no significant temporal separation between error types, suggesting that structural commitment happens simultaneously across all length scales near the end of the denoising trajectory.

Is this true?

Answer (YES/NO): NO